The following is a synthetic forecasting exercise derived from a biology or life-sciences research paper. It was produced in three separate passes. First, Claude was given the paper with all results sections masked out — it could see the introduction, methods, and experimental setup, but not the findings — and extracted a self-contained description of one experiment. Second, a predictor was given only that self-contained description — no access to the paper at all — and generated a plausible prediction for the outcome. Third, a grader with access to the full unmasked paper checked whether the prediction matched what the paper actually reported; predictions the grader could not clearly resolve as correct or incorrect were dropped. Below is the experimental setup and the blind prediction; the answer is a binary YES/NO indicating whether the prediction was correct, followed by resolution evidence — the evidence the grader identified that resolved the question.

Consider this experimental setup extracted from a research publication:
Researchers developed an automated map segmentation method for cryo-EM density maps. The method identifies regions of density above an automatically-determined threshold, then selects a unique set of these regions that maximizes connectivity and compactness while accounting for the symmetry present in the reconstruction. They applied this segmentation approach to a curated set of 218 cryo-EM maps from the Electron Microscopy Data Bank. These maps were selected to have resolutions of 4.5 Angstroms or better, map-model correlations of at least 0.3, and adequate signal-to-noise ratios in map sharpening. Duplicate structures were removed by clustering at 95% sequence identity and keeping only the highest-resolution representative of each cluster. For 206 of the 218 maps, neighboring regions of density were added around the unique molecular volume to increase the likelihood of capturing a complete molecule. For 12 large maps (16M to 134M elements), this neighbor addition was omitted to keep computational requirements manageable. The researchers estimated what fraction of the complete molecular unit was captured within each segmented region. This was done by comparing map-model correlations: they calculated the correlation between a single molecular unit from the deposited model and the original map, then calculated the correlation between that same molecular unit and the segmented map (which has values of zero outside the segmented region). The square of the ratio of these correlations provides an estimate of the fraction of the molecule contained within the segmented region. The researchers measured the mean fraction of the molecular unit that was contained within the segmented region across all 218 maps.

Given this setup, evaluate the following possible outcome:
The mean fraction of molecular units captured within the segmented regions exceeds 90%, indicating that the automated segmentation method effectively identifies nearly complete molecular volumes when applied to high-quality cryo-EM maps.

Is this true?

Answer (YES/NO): NO